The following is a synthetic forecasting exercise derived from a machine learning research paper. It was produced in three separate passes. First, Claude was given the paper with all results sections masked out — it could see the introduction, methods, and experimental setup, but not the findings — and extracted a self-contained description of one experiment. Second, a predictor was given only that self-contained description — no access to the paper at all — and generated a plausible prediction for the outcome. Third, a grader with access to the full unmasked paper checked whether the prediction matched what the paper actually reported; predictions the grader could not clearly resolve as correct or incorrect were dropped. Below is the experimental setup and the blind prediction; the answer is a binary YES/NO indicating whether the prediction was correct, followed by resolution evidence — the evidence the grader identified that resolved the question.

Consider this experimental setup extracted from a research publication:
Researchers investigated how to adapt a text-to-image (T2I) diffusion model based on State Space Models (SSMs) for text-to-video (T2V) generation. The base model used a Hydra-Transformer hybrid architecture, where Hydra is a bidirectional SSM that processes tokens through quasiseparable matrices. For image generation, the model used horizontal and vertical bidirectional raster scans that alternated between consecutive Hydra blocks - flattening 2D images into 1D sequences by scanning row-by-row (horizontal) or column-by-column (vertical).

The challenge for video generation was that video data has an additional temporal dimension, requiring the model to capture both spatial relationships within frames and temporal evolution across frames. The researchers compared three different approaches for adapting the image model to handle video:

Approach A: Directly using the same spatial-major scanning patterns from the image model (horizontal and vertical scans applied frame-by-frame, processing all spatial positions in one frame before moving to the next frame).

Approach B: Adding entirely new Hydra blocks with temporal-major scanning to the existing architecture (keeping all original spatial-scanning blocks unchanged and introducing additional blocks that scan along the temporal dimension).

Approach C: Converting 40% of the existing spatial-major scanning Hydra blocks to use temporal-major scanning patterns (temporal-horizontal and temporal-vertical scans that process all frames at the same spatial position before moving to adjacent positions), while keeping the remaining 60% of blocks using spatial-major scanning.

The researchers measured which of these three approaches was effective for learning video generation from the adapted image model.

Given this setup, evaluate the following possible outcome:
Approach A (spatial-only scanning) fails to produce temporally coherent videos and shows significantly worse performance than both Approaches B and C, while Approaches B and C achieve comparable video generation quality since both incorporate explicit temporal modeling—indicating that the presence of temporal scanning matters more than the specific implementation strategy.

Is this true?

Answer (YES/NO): NO